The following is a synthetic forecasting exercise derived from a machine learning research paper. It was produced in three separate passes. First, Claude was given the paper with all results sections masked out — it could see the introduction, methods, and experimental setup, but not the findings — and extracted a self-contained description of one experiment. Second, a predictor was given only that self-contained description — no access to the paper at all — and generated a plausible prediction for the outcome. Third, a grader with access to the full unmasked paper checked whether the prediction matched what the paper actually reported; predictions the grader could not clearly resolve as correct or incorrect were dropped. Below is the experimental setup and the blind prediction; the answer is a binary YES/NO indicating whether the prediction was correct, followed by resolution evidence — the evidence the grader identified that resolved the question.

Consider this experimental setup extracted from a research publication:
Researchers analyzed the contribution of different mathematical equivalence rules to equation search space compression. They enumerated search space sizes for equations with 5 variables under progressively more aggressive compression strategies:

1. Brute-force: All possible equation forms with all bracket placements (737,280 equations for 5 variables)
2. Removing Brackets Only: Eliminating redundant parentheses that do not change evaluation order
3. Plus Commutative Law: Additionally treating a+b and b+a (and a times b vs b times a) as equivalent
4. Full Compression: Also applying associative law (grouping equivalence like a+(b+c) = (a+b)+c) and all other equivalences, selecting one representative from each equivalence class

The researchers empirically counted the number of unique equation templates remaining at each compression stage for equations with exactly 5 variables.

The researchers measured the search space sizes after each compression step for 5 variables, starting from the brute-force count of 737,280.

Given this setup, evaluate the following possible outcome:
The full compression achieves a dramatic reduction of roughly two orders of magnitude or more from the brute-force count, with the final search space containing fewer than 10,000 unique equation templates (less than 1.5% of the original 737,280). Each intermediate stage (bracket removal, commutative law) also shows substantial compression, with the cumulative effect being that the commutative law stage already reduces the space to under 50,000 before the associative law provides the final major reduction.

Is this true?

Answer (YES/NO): NO